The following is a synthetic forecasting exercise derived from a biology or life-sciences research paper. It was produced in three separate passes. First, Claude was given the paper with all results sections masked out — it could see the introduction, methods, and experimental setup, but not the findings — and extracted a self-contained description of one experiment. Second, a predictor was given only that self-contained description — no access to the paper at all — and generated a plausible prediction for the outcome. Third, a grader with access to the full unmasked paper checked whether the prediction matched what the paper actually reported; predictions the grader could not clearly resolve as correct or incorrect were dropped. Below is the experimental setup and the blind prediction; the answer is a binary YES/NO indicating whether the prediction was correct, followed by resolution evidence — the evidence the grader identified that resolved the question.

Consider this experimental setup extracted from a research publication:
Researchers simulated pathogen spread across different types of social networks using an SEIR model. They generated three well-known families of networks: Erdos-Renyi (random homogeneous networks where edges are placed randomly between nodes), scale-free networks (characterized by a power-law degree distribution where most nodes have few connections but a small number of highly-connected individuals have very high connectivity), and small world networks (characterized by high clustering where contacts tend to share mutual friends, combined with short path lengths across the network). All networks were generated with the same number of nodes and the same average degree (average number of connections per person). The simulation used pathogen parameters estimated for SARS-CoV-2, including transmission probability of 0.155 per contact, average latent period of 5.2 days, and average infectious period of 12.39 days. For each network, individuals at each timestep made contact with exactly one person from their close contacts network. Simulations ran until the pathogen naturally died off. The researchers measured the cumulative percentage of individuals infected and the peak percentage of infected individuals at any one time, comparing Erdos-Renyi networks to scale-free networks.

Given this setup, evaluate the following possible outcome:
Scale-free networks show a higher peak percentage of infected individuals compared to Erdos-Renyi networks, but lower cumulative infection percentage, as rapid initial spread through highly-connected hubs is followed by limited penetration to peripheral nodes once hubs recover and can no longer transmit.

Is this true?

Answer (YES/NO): YES